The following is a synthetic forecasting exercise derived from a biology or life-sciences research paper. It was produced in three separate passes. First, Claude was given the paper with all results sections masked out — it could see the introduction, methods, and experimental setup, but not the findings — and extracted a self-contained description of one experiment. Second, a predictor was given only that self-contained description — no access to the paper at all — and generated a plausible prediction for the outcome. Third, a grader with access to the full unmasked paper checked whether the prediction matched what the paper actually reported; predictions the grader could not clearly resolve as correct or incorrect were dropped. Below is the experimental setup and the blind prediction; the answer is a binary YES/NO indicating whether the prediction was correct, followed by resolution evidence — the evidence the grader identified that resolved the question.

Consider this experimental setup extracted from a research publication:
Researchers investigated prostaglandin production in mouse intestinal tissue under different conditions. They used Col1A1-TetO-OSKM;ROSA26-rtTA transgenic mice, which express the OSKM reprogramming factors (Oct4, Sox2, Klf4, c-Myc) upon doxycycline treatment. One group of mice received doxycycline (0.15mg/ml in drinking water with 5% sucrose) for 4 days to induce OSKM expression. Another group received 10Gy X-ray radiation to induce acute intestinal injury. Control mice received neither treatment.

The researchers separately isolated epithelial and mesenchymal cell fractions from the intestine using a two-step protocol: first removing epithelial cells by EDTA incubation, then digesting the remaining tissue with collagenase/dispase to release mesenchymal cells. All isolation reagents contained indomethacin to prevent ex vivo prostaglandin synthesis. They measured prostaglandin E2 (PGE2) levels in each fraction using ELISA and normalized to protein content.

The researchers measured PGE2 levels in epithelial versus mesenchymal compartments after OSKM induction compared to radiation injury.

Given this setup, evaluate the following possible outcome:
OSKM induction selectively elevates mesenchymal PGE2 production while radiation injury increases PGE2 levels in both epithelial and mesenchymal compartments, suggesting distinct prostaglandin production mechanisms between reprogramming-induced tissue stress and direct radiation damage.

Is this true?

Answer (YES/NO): NO